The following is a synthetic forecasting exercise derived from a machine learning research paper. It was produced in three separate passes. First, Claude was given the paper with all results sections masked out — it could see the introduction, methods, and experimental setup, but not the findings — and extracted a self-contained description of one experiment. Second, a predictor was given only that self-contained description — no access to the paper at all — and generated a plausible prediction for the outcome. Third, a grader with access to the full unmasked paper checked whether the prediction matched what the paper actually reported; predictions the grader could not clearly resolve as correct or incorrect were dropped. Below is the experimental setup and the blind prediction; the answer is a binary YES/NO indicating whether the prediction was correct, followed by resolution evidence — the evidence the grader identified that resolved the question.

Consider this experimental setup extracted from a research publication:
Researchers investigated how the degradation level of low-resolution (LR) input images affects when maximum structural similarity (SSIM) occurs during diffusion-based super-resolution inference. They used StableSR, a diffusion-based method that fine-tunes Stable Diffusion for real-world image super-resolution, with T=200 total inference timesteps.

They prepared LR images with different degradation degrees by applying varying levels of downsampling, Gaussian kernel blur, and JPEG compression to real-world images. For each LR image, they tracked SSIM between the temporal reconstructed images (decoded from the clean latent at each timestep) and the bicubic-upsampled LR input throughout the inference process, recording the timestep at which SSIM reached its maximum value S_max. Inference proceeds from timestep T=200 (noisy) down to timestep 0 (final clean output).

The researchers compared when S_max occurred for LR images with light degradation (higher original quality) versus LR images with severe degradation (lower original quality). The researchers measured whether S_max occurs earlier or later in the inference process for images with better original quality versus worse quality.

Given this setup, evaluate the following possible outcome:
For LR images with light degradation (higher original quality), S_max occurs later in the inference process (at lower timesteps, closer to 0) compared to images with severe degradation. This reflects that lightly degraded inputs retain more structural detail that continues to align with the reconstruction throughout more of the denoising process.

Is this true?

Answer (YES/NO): YES